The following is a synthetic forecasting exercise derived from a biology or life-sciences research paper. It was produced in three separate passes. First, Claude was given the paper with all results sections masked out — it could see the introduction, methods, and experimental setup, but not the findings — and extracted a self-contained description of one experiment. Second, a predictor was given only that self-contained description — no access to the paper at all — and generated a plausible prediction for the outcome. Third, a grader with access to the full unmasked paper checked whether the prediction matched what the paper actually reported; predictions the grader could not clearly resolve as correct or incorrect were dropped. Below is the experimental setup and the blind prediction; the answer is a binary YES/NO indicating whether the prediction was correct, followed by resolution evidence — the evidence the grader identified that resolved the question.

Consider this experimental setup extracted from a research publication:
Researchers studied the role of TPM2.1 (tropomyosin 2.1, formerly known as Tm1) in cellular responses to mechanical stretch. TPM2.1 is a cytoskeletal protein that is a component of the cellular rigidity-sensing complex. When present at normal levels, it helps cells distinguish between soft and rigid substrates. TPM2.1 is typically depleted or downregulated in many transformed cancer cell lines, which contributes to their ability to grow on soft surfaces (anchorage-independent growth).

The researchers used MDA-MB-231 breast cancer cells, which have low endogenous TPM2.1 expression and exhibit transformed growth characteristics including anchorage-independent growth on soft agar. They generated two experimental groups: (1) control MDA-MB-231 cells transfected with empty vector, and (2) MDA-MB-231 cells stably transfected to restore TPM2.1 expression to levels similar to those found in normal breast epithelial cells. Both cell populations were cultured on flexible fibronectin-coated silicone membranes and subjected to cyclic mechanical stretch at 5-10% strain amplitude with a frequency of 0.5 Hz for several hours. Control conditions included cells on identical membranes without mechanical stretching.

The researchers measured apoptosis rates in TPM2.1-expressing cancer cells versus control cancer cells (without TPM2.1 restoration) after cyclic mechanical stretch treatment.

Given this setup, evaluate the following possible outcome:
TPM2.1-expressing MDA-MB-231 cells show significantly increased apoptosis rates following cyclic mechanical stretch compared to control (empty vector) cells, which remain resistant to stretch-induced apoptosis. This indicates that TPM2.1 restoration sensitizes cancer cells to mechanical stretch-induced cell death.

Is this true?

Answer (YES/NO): NO